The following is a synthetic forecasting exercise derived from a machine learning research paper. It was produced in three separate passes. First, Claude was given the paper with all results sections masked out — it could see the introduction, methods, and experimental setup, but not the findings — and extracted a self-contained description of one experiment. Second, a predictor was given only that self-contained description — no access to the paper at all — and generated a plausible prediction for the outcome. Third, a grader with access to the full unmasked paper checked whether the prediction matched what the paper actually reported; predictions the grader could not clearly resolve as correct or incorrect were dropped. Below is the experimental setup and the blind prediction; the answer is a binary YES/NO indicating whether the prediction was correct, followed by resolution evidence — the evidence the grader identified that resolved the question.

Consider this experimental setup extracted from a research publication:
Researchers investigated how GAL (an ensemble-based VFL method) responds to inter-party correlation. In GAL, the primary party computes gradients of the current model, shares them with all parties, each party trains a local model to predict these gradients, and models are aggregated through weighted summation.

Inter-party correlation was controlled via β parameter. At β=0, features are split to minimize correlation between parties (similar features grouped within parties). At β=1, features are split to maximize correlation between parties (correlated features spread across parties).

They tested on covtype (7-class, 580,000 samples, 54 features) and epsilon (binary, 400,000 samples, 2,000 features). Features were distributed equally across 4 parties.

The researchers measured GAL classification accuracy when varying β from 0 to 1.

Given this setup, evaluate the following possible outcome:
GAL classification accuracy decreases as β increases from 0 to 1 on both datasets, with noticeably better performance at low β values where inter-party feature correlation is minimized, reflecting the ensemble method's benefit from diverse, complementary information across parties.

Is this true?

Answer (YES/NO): NO